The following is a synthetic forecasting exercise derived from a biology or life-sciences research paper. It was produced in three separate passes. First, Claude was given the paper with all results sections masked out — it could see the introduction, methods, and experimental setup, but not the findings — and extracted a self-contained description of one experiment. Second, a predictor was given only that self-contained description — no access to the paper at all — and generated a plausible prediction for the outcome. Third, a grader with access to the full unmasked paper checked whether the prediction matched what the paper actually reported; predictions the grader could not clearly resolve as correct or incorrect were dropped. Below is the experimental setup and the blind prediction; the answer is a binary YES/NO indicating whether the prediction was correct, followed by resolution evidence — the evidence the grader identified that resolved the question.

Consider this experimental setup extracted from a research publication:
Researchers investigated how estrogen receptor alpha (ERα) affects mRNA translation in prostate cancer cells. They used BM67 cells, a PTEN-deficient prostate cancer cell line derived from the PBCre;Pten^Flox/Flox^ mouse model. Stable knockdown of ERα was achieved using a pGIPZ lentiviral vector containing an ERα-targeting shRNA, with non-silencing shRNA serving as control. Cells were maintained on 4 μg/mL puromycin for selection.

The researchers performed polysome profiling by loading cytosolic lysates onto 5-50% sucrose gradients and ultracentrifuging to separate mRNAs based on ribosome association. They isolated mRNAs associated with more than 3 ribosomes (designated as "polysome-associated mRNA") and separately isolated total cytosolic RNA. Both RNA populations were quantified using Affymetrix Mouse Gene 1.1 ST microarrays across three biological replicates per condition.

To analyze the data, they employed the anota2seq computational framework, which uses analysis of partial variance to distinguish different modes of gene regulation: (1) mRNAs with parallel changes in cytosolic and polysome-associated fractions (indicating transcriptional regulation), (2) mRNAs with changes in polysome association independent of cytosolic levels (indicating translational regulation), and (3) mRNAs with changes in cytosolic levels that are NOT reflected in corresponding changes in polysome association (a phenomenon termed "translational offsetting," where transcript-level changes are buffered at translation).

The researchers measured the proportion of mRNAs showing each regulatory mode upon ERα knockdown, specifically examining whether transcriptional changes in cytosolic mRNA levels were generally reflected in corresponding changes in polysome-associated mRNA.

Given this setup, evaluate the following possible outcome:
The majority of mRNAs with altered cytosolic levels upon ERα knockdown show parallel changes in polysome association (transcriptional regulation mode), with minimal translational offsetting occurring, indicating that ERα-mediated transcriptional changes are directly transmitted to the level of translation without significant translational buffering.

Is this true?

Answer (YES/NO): NO